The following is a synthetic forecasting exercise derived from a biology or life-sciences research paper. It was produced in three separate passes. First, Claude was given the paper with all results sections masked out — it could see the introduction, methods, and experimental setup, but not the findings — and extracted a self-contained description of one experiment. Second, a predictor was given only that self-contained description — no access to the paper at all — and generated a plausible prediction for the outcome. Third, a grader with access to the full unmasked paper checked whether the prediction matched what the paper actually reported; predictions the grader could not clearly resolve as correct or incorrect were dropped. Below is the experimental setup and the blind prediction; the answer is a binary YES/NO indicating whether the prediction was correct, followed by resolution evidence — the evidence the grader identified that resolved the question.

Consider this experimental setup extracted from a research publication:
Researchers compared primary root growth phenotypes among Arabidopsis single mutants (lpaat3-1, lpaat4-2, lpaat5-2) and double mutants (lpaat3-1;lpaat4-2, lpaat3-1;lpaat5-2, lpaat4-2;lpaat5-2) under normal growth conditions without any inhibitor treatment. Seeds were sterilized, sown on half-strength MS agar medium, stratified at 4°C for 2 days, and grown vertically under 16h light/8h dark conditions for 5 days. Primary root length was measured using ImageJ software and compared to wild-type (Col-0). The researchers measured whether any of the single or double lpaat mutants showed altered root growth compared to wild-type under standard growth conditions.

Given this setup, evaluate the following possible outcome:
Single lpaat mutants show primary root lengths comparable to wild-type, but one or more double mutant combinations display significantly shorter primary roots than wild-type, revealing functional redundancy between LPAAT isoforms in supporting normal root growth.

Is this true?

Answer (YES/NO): YES